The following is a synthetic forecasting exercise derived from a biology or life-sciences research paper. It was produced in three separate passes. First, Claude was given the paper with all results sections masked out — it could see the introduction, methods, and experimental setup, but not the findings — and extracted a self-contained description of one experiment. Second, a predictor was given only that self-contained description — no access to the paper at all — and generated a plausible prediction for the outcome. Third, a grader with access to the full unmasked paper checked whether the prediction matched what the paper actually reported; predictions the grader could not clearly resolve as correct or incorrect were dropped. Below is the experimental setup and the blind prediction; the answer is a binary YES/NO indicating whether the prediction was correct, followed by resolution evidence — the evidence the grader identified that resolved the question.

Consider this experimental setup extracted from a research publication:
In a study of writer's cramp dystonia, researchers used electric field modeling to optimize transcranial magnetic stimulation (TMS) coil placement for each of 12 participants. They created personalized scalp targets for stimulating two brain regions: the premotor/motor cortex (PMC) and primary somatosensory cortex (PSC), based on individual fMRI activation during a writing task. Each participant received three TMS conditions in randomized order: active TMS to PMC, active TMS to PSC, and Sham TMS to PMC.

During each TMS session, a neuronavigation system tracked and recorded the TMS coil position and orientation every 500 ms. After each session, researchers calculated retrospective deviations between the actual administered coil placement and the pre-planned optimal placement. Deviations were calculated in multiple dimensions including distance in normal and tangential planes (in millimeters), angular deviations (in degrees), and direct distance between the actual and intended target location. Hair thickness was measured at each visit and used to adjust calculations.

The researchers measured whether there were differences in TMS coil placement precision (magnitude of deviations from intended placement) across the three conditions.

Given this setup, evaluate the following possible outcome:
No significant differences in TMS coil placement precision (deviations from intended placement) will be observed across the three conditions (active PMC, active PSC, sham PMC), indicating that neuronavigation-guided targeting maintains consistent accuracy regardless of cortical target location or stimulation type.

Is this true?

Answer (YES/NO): YES